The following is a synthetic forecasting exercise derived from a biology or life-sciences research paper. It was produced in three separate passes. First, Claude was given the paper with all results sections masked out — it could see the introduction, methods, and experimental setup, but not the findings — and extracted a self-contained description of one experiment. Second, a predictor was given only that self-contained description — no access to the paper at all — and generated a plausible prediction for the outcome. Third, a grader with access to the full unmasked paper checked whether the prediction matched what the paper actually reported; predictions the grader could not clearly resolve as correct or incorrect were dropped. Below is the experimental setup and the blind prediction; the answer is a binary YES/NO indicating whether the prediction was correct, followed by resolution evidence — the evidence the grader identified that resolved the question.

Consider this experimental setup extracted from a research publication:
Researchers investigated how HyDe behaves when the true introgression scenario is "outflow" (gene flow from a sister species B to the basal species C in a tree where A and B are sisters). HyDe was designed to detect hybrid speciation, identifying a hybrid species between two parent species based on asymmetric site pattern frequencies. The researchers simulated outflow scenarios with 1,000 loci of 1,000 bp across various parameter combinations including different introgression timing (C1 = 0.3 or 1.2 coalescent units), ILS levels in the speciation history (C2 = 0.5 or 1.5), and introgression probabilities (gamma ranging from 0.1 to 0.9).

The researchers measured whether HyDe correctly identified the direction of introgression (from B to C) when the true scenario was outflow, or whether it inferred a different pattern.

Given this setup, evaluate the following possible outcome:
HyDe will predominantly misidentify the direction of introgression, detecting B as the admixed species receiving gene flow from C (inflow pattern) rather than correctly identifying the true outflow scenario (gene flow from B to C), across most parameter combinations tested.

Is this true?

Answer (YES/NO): YES